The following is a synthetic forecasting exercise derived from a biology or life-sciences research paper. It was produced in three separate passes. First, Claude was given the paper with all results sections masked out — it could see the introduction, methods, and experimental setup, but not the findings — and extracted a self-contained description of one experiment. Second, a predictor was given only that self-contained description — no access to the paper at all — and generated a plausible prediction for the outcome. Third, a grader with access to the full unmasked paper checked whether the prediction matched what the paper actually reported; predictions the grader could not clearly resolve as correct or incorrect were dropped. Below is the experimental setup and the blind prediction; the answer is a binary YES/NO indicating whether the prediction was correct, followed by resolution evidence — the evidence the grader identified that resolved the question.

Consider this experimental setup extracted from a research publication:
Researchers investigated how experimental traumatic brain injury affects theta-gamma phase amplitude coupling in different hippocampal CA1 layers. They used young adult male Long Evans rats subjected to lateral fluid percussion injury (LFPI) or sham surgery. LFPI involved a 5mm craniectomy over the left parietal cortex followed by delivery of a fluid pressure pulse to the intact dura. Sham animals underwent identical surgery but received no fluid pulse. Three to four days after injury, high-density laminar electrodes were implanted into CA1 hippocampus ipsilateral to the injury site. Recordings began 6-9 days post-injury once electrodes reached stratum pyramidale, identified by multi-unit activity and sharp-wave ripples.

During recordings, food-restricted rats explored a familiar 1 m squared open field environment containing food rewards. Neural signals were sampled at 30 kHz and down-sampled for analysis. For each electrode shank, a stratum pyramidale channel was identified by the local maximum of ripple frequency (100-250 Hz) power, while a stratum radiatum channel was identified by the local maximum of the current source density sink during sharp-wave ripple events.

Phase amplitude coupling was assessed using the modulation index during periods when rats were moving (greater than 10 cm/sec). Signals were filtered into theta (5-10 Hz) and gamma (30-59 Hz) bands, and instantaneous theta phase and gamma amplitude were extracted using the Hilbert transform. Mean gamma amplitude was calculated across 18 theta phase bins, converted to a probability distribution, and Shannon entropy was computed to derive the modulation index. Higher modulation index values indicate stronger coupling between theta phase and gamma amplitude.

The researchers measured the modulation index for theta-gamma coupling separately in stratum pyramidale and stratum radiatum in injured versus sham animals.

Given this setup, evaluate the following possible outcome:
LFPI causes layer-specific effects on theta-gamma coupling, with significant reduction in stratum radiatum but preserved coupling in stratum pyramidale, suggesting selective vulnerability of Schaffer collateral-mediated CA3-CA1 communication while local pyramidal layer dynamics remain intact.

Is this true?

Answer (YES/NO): NO